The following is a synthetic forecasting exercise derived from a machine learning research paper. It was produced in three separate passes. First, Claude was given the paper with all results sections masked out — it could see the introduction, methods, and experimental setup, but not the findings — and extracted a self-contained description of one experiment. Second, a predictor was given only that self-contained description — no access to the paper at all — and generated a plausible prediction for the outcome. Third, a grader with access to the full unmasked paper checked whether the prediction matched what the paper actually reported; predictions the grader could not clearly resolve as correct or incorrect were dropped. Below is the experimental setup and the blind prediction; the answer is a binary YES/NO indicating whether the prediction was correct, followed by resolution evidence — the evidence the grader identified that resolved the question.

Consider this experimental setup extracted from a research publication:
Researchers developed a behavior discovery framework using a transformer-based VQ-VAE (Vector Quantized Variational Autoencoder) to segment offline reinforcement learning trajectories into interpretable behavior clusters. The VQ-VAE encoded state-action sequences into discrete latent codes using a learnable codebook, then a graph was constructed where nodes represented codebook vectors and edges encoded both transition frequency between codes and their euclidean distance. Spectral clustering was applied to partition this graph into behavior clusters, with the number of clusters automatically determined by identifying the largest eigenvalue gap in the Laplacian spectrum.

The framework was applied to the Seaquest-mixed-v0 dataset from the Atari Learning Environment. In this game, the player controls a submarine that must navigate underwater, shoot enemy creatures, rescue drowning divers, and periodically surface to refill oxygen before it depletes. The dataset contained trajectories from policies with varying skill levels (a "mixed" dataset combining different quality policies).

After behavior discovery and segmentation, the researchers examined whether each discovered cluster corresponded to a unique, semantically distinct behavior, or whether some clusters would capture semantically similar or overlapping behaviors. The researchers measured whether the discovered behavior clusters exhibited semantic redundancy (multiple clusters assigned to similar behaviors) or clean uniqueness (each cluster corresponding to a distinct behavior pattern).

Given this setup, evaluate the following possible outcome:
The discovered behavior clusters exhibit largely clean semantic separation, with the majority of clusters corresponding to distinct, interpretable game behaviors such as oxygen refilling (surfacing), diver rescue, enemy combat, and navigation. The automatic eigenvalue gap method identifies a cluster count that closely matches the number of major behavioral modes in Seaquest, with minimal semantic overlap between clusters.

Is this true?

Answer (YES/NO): NO